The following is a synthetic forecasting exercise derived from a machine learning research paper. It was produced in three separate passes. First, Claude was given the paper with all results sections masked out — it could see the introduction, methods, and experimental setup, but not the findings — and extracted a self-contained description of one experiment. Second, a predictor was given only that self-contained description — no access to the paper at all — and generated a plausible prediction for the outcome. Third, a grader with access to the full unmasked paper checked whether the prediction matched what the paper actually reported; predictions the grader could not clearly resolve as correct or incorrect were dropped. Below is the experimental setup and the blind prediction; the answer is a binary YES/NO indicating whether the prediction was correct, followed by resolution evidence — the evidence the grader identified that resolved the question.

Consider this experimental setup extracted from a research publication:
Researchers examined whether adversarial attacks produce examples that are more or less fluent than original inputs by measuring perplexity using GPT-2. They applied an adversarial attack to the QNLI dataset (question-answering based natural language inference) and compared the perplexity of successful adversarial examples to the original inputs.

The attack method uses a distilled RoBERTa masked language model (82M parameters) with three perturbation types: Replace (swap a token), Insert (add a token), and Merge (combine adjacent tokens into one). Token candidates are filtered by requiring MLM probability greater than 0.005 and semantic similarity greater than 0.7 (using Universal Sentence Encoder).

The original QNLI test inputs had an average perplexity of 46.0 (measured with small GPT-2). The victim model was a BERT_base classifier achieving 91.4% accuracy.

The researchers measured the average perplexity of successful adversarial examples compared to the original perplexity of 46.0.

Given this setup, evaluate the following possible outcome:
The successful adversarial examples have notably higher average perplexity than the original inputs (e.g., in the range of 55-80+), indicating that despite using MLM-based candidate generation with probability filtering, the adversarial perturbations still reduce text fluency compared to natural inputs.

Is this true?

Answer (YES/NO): YES